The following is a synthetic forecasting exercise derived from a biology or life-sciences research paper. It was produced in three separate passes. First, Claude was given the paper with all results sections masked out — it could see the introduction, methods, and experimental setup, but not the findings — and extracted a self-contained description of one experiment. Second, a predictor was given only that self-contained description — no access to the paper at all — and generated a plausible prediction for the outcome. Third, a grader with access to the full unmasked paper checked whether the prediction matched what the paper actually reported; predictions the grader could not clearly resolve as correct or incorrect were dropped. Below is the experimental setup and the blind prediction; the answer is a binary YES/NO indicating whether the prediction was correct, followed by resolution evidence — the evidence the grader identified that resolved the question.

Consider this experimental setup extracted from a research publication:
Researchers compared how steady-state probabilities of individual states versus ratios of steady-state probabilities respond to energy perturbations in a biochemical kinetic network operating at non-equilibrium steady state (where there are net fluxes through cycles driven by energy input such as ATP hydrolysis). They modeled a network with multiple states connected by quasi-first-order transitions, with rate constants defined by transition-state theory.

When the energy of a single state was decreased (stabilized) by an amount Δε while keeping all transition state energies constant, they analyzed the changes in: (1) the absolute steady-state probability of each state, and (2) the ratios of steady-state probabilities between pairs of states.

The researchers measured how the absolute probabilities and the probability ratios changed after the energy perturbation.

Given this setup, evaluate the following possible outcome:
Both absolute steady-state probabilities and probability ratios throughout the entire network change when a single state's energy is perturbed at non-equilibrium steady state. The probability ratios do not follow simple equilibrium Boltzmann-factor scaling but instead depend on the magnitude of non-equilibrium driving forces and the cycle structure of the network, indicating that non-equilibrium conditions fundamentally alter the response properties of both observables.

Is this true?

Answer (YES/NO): NO